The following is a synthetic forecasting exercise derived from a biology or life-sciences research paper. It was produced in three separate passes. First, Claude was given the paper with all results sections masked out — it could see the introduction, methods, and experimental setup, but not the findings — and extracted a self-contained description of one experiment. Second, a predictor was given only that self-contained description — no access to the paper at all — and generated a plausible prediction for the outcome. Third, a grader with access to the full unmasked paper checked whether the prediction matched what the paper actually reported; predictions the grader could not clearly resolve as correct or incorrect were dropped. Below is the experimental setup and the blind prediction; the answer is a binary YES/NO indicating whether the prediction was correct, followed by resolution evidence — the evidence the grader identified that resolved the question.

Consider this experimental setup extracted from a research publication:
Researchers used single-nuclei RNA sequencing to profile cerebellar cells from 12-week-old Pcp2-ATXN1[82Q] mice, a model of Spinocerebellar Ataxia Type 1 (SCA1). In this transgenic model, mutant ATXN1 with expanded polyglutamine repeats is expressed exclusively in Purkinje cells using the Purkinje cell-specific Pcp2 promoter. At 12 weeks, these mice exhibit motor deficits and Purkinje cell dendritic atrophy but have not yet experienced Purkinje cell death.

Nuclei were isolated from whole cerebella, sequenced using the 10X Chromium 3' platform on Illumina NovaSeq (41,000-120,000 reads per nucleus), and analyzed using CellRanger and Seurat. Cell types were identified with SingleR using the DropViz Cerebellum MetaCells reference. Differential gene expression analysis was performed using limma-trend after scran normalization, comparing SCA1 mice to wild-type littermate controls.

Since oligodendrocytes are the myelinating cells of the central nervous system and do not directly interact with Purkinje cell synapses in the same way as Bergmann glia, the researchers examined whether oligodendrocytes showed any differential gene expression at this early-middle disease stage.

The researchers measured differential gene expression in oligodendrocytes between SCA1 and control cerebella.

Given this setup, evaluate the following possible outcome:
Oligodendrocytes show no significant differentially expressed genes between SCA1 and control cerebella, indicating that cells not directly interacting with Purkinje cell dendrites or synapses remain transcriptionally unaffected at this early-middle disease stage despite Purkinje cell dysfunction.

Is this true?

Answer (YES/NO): NO